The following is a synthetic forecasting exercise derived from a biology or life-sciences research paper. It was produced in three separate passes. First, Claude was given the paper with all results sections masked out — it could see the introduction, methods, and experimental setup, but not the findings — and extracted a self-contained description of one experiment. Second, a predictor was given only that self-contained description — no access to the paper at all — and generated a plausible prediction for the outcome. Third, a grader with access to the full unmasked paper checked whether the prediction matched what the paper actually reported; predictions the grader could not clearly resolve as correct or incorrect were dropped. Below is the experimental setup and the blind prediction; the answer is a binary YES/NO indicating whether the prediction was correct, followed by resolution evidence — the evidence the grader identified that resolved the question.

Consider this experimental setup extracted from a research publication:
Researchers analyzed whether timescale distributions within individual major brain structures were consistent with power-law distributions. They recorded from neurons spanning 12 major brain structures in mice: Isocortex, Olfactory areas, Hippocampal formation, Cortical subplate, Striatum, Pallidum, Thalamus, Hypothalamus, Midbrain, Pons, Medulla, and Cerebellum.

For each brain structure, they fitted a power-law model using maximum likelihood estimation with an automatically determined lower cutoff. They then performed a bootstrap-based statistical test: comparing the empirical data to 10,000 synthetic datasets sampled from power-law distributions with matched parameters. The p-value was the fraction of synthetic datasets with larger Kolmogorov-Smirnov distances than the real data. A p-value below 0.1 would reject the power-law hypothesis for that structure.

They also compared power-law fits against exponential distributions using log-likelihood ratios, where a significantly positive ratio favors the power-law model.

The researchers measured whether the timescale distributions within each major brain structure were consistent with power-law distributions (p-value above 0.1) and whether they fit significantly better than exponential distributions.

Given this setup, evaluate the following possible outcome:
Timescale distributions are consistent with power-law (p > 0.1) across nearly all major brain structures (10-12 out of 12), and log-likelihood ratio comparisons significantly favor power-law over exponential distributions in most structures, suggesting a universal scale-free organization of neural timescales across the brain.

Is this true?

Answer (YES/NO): YES